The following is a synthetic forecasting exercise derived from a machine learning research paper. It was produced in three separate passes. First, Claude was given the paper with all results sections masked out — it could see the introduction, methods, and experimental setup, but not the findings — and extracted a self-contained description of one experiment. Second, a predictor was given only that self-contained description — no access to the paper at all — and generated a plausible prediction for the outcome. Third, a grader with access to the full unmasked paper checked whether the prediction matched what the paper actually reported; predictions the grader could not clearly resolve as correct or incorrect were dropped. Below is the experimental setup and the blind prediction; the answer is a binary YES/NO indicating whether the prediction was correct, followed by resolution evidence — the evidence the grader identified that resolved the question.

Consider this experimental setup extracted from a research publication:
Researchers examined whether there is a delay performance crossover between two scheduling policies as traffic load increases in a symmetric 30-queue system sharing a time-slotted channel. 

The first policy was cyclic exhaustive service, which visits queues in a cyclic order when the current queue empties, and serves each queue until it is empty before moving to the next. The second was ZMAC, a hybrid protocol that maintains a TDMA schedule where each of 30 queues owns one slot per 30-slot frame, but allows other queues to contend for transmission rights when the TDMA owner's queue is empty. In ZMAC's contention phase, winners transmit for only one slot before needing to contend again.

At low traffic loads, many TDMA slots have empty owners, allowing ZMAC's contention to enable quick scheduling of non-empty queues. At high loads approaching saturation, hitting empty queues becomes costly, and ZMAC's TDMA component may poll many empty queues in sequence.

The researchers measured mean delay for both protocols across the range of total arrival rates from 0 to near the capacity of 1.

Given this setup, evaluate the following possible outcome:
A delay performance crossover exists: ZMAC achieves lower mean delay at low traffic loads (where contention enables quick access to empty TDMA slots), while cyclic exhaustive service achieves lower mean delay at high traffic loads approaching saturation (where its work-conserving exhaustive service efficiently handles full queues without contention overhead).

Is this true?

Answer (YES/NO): YES